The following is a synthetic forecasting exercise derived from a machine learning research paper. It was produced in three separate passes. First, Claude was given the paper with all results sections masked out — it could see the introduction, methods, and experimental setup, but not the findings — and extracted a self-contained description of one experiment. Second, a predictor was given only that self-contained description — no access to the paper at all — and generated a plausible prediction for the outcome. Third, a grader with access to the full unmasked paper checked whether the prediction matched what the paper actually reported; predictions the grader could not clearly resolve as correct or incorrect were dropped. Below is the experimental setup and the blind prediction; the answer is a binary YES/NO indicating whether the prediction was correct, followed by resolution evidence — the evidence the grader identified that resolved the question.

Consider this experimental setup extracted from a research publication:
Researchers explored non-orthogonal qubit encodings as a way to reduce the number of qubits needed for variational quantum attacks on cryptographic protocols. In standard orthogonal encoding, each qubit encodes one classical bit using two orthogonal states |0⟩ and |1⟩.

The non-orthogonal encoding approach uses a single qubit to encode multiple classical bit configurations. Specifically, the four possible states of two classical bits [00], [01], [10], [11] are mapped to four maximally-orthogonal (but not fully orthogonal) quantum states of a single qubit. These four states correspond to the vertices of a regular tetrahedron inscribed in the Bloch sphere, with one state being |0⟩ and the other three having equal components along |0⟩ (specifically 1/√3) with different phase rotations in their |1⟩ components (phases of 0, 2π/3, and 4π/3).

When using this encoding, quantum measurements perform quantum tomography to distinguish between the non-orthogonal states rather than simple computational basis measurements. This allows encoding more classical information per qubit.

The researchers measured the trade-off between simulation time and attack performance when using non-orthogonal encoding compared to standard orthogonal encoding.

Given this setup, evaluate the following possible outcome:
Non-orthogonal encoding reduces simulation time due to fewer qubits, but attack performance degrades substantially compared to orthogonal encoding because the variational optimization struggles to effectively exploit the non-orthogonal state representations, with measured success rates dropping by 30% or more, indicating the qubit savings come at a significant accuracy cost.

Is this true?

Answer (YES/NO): NO